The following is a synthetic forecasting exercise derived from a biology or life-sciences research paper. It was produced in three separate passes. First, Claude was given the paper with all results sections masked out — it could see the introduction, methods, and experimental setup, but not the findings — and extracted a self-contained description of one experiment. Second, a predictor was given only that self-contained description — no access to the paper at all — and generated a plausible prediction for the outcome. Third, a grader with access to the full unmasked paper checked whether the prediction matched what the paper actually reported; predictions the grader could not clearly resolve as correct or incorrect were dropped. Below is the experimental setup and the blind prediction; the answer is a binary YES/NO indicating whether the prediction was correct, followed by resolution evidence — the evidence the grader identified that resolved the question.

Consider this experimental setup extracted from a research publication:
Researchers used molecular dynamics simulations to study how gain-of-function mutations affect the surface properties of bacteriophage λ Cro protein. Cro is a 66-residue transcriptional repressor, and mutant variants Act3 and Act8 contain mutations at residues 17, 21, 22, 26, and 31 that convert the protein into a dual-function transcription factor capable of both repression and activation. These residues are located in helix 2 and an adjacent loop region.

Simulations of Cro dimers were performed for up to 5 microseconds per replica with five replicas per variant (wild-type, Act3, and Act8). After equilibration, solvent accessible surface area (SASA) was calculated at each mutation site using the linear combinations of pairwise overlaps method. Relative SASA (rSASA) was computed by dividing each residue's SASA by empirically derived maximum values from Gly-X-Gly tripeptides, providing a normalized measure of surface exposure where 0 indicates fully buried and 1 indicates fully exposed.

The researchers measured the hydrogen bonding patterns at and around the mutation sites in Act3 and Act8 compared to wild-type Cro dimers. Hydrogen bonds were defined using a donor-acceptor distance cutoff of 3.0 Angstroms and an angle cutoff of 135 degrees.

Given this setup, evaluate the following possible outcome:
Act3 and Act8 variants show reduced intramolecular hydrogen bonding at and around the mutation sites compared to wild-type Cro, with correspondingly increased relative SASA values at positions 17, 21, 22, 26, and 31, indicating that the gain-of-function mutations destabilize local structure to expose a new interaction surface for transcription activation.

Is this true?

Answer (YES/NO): NO